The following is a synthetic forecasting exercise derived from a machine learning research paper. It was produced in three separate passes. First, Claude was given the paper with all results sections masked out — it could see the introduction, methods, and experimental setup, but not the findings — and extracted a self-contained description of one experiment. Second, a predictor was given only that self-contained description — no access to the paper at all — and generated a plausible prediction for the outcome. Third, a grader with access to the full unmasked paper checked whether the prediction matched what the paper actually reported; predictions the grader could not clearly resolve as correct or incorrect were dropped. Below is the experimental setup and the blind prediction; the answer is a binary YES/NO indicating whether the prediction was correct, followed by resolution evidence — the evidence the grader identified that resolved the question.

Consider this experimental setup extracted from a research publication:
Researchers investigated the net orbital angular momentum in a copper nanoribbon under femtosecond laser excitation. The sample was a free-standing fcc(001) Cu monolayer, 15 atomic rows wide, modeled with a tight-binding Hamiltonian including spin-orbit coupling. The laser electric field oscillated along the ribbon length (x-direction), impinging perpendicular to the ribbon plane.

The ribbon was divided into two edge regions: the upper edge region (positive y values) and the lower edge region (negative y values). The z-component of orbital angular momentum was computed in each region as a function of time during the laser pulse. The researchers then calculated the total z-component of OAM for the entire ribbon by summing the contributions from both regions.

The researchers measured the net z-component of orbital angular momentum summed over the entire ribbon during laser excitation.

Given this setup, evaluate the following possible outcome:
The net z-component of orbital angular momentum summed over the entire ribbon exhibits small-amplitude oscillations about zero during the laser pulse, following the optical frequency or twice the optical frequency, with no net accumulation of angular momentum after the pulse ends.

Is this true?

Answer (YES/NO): NO